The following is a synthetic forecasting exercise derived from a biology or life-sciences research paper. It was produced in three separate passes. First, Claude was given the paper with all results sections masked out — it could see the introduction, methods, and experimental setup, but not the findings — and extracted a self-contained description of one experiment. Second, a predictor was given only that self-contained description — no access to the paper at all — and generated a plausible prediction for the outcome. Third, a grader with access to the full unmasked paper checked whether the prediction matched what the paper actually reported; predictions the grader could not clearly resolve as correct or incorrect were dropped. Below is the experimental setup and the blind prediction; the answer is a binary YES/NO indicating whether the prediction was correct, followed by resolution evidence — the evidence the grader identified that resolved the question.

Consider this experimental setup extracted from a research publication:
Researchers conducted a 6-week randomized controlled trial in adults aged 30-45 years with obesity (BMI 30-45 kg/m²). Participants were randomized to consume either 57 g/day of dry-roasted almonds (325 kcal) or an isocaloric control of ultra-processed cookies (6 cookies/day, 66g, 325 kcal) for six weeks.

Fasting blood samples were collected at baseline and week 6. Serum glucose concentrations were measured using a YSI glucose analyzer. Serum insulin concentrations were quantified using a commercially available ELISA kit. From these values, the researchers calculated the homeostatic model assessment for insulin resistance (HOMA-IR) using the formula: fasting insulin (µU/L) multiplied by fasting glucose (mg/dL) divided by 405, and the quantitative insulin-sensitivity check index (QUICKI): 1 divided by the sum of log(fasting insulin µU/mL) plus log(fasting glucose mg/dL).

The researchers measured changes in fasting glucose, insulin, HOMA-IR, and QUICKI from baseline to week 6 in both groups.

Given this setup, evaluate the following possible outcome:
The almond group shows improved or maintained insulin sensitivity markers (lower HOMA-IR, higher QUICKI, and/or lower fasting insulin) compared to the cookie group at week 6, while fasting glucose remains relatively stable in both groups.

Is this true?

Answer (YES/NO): NO